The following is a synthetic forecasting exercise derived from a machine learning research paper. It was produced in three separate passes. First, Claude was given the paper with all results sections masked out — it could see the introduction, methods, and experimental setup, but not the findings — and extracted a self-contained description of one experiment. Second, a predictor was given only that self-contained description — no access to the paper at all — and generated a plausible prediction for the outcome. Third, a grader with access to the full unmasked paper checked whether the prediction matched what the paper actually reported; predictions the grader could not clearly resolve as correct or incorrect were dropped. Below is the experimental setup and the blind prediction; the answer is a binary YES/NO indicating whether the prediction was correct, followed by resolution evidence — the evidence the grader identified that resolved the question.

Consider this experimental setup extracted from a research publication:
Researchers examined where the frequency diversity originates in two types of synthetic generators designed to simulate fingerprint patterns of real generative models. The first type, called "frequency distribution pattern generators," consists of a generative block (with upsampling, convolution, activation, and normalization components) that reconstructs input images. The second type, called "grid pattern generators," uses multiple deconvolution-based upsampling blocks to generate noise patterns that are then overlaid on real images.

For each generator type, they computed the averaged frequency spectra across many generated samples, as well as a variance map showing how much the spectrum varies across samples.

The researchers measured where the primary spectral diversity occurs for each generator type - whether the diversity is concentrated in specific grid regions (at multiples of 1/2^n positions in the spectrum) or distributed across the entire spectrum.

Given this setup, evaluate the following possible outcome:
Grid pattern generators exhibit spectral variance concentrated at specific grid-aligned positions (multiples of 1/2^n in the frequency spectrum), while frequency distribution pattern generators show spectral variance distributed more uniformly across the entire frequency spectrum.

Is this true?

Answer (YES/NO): YES